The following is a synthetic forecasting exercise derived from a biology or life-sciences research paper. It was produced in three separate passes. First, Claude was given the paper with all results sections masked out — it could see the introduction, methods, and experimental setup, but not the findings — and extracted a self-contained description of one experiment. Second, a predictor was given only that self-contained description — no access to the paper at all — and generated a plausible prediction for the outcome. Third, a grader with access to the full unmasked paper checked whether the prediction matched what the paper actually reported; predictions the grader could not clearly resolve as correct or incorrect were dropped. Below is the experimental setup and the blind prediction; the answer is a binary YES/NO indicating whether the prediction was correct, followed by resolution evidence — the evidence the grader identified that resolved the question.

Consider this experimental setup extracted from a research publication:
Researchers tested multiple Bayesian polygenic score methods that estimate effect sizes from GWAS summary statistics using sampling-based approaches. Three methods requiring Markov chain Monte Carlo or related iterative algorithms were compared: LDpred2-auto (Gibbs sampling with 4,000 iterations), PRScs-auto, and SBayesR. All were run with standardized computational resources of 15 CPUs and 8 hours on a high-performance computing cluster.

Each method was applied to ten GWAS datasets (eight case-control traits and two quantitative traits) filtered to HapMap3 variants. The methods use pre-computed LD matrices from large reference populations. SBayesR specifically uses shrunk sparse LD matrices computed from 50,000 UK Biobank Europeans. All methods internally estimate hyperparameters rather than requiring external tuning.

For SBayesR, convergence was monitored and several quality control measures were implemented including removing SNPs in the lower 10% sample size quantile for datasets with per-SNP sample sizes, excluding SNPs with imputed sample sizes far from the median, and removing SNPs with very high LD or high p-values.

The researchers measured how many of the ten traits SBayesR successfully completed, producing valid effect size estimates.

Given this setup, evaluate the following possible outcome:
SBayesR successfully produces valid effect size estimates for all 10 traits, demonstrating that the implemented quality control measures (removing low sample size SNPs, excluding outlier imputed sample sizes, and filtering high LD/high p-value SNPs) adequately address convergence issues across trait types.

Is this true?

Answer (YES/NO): NO